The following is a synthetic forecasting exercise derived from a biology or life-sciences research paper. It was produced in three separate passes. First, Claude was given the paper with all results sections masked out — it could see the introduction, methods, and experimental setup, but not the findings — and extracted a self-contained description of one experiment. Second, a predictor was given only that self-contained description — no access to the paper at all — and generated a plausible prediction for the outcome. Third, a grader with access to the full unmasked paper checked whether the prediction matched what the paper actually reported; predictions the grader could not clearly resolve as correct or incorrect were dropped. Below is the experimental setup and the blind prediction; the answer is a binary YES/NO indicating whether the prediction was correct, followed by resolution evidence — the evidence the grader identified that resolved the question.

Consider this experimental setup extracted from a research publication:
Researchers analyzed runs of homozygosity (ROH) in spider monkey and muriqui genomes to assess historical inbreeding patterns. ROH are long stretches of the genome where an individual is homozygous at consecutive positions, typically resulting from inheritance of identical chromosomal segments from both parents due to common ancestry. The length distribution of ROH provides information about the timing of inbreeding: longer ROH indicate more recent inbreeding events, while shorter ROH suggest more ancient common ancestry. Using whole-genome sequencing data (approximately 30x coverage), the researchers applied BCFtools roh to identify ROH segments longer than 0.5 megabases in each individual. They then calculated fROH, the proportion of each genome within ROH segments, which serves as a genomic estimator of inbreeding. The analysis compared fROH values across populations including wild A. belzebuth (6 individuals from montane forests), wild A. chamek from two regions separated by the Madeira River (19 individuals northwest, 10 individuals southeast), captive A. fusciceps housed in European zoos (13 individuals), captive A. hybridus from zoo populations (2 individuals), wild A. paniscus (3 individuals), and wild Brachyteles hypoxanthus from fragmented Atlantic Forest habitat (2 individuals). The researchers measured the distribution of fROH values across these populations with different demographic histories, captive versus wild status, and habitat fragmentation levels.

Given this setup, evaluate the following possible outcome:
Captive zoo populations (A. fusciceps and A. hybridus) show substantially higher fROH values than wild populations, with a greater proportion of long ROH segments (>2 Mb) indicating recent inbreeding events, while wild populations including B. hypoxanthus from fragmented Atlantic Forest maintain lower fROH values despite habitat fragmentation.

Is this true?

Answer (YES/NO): NO